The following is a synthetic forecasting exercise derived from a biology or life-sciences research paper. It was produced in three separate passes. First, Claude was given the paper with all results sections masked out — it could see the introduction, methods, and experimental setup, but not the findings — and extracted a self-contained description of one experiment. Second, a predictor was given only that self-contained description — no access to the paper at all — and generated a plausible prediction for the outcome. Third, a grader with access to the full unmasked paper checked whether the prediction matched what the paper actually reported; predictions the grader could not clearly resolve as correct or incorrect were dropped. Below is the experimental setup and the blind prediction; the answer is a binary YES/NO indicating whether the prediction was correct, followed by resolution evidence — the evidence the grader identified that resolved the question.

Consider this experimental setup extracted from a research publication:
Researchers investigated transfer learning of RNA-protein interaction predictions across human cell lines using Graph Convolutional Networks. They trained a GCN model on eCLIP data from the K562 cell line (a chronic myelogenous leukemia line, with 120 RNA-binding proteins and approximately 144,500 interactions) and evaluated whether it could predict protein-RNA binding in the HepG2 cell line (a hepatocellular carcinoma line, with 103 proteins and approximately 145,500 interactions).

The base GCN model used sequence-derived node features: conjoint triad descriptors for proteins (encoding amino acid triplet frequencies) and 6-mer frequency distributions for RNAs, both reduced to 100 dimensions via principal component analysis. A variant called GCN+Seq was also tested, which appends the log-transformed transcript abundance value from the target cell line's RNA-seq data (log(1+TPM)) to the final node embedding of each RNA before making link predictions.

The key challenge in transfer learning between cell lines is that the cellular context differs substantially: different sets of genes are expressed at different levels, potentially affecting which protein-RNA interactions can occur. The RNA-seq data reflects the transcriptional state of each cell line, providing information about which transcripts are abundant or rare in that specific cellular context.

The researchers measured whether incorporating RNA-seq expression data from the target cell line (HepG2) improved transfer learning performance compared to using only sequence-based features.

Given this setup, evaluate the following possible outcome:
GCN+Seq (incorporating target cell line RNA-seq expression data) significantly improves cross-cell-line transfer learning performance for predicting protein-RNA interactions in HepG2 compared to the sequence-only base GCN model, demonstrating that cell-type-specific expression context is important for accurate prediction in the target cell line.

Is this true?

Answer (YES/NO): YES